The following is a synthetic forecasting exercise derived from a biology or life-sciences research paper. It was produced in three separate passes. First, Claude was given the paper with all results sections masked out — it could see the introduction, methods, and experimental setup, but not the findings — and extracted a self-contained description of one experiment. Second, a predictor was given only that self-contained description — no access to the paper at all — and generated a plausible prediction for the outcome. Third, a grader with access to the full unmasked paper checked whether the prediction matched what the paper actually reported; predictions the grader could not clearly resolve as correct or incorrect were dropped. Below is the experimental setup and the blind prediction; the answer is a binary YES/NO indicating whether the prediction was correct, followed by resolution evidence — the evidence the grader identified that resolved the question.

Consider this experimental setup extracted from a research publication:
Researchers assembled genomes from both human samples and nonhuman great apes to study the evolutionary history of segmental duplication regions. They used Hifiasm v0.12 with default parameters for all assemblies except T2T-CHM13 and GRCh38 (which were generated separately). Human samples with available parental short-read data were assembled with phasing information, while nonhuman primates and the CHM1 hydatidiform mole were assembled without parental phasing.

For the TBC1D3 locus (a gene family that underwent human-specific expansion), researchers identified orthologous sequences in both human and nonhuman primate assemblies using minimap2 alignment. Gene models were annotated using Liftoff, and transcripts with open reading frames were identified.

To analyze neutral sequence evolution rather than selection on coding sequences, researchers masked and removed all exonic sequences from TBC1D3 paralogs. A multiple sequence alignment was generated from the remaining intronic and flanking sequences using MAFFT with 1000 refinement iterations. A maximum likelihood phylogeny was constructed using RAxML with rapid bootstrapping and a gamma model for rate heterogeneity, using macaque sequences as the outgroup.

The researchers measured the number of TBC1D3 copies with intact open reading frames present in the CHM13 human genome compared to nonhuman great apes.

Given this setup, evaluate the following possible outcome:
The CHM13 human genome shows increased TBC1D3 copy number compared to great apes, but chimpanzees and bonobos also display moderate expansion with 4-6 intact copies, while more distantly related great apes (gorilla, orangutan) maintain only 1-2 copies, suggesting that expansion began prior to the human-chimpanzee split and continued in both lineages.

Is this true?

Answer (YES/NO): NO